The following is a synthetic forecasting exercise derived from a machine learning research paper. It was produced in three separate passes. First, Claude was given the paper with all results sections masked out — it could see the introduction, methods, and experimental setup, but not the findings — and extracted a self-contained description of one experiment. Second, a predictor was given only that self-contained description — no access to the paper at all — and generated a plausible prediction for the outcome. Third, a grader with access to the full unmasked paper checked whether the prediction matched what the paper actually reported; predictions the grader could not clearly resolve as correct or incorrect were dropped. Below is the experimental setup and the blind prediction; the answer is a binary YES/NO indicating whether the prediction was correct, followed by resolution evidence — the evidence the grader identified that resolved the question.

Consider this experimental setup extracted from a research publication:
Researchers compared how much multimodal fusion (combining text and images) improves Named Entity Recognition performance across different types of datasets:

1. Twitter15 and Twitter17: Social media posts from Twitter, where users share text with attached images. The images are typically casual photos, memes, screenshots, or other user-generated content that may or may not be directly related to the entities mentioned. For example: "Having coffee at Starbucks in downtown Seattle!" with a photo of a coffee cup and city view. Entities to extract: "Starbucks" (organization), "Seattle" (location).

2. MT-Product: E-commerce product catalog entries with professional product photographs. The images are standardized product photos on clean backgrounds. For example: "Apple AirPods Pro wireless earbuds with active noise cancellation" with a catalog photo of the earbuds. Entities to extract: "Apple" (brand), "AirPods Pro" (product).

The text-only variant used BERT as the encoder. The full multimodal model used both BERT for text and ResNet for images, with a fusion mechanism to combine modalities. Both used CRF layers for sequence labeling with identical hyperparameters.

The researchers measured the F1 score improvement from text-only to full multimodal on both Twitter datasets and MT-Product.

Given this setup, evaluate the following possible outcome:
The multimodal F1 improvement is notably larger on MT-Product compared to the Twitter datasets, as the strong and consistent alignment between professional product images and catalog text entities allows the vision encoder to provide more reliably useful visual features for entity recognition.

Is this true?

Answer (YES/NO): NO